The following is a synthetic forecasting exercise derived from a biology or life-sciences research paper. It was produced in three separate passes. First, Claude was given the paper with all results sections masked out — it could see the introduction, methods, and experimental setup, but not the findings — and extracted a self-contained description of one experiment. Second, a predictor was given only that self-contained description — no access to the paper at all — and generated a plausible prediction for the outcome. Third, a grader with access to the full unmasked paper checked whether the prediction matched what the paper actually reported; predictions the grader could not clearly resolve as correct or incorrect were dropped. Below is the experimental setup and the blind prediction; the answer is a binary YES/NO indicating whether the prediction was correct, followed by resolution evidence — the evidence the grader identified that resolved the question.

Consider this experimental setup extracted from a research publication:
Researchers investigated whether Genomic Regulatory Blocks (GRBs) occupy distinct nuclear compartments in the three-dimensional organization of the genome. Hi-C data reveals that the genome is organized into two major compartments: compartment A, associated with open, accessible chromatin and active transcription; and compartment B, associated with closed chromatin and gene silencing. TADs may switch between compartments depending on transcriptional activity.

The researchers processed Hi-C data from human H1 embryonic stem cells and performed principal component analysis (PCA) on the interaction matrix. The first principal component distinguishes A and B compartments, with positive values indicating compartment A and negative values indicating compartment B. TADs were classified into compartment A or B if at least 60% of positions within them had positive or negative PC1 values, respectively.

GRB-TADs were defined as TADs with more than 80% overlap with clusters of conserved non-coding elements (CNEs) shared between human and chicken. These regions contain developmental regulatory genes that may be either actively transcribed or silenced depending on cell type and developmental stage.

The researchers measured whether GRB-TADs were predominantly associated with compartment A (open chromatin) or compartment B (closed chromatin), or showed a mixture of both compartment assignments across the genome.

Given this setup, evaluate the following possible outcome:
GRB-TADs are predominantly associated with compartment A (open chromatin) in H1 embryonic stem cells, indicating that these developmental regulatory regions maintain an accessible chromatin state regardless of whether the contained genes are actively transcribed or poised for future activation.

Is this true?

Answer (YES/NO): NO